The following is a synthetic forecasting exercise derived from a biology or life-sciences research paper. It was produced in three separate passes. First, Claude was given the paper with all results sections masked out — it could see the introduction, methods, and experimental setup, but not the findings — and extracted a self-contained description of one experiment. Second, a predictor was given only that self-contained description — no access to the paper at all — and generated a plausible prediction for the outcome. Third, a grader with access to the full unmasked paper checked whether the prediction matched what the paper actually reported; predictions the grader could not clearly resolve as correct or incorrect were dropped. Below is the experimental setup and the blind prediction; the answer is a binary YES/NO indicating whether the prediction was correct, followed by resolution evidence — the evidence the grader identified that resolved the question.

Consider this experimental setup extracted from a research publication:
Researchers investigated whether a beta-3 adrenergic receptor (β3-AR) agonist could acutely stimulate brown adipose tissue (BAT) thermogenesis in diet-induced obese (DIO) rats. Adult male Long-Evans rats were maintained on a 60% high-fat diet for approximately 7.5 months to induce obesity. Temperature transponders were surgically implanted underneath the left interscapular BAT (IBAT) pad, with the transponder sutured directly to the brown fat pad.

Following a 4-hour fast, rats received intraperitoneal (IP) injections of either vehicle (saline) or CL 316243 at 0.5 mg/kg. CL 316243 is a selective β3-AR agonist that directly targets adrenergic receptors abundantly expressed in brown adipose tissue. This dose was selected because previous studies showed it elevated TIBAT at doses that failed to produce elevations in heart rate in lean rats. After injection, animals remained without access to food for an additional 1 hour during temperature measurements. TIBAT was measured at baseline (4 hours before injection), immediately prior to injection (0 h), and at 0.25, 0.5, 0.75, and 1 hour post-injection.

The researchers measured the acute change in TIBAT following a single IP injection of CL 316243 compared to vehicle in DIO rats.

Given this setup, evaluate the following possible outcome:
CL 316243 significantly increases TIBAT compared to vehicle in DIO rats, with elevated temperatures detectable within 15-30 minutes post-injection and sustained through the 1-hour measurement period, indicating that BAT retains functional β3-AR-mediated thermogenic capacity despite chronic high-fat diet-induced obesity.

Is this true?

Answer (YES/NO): YES